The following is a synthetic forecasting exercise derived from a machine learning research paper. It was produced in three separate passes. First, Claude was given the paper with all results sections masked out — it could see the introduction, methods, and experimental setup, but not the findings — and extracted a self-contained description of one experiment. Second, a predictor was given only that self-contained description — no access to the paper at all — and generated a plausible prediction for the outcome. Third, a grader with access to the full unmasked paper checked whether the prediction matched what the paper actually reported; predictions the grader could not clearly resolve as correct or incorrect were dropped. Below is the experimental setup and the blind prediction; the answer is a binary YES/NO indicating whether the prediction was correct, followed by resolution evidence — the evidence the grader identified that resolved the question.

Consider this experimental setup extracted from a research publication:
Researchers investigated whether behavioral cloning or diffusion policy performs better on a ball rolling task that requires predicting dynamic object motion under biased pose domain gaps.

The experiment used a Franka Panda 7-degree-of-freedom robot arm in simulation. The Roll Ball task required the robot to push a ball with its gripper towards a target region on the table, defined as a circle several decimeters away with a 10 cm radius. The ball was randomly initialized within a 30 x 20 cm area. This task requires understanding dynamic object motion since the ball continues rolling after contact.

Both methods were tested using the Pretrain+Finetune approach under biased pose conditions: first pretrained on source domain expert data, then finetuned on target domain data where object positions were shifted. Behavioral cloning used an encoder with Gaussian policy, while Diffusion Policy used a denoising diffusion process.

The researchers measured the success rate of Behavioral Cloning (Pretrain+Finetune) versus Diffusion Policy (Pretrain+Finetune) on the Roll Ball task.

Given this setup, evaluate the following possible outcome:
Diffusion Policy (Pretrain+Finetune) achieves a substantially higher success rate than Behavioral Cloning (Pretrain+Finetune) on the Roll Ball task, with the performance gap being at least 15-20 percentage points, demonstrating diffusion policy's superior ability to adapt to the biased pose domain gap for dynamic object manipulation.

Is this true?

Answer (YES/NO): YES